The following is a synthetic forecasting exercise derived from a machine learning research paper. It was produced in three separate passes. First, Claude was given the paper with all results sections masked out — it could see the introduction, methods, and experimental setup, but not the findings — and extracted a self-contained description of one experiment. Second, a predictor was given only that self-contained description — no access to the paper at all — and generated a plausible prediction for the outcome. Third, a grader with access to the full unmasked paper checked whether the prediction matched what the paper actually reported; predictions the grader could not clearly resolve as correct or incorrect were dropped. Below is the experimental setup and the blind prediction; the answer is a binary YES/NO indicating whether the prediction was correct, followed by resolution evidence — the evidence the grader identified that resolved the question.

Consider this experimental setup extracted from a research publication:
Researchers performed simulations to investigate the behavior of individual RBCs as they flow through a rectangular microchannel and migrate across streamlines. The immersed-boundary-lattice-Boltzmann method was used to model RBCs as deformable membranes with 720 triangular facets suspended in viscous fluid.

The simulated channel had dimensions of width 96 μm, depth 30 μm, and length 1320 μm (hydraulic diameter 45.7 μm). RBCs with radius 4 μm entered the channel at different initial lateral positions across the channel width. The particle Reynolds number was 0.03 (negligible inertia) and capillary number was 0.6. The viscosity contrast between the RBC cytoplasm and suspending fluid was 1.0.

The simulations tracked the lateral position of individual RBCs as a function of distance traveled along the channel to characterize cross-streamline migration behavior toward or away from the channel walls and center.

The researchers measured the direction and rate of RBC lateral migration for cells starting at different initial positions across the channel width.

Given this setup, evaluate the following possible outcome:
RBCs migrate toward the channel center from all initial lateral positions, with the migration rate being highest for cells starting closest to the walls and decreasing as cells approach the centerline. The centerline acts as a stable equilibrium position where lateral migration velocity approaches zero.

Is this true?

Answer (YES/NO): NO